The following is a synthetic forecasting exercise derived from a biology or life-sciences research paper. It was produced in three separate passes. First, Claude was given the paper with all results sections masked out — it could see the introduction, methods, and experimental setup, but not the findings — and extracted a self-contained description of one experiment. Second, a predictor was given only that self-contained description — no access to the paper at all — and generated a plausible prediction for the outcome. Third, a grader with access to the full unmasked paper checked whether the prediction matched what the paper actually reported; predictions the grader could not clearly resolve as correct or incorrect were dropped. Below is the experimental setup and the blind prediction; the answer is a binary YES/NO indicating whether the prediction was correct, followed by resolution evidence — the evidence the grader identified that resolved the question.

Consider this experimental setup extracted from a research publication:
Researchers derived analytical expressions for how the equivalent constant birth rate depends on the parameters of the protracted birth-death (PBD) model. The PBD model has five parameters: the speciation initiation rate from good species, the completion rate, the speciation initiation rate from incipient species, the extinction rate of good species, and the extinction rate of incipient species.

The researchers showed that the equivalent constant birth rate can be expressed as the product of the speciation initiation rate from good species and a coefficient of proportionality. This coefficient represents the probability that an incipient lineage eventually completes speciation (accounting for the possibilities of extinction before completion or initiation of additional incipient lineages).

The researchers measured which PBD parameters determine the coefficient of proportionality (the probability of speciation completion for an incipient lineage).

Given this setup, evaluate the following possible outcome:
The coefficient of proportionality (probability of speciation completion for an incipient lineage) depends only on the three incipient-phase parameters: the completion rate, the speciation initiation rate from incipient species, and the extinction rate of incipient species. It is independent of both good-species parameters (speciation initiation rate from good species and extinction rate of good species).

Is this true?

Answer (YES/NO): YES